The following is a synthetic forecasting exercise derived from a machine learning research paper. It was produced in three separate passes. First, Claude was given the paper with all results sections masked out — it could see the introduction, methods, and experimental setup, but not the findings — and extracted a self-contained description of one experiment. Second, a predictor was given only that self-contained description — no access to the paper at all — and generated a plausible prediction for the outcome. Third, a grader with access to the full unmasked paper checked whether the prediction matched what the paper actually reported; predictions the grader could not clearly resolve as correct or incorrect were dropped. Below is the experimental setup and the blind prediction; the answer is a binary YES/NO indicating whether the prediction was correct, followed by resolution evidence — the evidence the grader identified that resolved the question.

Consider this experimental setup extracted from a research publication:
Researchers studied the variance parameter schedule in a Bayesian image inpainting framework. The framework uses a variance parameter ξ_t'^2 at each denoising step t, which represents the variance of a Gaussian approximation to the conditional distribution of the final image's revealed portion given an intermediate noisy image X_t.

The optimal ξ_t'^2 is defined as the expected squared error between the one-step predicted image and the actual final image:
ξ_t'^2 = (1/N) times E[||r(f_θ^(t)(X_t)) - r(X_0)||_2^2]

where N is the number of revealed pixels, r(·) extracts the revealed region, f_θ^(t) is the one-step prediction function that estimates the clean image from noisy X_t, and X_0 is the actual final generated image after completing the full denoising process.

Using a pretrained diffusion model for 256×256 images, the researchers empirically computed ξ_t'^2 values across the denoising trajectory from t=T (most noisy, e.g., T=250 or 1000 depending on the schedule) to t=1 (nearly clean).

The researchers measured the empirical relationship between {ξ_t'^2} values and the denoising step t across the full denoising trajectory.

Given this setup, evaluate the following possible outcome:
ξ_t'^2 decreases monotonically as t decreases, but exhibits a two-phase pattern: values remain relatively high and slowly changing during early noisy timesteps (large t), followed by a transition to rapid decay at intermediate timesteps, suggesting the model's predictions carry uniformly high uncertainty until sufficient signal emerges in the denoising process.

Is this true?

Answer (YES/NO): NO